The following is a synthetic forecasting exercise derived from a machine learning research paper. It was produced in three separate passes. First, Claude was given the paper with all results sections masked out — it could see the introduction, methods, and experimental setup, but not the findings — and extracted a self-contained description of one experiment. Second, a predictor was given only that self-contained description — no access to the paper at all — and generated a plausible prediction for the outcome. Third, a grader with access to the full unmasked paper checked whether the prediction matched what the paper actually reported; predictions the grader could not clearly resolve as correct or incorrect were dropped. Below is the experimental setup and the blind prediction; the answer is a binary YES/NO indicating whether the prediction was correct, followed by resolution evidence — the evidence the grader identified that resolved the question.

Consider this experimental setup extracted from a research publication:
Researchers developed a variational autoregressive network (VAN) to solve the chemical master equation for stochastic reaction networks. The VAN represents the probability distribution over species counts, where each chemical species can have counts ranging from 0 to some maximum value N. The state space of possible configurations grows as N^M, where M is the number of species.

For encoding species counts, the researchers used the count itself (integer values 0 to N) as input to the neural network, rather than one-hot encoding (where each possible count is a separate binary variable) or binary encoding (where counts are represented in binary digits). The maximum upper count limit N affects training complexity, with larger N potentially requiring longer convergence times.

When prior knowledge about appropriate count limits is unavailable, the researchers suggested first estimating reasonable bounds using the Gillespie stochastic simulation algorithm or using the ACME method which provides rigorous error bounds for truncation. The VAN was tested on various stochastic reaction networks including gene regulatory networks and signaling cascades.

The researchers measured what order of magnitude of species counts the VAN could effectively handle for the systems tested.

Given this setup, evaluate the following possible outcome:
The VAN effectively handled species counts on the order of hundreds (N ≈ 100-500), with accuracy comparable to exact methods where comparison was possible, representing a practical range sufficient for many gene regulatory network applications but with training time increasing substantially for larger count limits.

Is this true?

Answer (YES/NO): NO